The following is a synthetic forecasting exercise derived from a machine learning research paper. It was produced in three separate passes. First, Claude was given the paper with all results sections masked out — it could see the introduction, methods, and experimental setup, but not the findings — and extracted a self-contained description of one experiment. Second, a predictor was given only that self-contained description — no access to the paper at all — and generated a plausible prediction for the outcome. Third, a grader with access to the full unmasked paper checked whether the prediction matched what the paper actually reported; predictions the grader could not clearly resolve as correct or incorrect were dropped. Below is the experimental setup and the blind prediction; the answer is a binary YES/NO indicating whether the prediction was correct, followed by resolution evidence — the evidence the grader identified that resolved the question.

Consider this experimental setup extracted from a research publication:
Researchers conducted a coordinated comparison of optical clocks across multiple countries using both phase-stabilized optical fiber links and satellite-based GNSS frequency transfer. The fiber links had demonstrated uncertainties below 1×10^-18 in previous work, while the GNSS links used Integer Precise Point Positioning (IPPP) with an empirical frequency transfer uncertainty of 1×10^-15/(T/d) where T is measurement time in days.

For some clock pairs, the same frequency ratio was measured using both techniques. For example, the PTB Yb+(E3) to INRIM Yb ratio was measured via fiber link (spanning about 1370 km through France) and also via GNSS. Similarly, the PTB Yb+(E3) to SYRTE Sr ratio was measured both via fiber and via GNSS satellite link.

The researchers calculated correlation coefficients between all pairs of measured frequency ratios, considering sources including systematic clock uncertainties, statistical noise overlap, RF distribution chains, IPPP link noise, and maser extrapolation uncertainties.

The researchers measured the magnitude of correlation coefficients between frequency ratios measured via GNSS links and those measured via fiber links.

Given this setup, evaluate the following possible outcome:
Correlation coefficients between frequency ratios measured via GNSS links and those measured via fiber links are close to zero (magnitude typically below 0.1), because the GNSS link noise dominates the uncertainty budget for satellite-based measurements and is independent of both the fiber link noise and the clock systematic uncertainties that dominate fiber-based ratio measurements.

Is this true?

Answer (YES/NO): YES